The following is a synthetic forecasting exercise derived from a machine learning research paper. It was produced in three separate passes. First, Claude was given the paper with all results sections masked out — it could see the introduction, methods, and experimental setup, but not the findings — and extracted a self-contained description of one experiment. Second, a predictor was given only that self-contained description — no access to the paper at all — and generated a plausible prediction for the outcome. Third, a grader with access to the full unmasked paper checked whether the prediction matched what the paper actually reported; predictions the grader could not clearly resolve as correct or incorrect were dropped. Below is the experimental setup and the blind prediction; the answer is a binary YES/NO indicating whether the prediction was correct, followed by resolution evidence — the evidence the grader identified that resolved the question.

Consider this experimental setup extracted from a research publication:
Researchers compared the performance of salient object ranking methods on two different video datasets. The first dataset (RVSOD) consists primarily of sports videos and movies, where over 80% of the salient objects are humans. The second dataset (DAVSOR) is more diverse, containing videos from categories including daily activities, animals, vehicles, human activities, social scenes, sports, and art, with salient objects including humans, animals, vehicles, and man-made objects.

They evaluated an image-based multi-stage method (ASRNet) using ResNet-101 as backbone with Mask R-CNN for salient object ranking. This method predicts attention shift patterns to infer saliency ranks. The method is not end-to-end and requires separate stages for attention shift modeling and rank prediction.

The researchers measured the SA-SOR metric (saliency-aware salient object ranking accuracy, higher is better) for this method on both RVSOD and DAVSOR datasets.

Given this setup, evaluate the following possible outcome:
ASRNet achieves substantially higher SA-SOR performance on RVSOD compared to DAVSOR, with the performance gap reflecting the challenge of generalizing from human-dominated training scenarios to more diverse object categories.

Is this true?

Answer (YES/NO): NO